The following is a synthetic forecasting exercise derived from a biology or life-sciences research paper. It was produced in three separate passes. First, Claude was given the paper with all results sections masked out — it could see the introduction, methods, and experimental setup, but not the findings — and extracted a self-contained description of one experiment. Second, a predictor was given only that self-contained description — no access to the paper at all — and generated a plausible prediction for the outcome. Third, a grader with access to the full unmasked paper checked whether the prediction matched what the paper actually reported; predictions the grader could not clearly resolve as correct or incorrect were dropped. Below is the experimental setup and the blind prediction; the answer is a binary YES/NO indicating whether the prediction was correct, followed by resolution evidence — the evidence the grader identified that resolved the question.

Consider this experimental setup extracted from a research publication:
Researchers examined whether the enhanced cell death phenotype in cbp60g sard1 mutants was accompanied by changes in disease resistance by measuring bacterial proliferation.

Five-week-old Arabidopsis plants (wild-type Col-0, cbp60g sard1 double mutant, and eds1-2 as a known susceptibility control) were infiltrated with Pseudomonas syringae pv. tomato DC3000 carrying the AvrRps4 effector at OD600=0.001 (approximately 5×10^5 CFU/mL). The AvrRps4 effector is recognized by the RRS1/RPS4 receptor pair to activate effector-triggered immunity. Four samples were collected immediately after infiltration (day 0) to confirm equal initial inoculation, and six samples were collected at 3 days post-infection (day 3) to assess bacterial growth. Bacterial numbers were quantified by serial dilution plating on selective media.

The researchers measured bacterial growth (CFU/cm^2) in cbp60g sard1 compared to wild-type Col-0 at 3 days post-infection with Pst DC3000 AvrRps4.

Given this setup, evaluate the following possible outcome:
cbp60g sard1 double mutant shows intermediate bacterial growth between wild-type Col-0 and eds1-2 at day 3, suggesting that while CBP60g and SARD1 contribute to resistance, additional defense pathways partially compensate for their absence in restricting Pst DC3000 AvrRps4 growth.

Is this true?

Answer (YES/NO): YES